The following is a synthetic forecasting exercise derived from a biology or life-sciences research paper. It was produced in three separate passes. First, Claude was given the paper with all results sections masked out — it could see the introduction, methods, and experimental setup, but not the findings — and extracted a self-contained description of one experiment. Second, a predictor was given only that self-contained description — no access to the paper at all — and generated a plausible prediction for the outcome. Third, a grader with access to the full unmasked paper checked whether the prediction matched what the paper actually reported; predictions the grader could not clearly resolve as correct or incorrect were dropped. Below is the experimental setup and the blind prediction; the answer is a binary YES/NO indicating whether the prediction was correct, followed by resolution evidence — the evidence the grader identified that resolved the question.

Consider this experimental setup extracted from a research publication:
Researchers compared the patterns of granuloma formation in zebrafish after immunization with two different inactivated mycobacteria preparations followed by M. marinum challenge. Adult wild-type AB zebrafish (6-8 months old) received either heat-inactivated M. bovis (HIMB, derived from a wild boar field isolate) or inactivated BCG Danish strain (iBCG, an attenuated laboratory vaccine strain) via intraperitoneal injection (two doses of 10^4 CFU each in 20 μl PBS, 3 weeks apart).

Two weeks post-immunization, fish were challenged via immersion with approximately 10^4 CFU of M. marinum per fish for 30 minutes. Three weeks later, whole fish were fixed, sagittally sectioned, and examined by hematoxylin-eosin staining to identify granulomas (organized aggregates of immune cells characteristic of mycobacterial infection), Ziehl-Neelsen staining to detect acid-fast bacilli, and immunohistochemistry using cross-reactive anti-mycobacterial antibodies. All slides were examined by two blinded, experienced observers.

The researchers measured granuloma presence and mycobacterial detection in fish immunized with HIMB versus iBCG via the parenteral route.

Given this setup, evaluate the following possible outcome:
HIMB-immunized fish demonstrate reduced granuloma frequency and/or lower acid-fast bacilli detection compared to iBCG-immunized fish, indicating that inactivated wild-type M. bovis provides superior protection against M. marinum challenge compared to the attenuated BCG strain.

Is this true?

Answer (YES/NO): NO